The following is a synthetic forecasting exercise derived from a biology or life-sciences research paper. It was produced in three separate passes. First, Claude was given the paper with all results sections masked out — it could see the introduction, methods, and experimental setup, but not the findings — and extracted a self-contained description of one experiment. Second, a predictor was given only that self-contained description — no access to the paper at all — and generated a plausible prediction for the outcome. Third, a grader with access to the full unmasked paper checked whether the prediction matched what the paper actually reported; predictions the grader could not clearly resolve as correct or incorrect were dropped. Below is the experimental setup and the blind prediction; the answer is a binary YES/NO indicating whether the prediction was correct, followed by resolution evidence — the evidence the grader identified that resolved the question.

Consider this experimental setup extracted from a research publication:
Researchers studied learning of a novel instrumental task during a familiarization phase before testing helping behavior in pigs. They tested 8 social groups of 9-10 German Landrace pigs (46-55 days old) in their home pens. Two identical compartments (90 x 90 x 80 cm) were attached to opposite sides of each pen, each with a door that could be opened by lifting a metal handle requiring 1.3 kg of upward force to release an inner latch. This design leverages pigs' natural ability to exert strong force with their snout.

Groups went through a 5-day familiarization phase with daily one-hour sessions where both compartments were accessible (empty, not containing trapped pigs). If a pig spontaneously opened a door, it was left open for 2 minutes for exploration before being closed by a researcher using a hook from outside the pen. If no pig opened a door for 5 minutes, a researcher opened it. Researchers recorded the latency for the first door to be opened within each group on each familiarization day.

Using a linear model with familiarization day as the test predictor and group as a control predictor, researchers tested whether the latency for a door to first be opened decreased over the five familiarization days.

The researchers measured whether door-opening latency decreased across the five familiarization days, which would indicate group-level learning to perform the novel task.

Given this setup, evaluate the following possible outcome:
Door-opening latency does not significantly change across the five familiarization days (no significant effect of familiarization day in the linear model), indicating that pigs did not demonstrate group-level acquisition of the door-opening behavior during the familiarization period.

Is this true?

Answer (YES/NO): NO